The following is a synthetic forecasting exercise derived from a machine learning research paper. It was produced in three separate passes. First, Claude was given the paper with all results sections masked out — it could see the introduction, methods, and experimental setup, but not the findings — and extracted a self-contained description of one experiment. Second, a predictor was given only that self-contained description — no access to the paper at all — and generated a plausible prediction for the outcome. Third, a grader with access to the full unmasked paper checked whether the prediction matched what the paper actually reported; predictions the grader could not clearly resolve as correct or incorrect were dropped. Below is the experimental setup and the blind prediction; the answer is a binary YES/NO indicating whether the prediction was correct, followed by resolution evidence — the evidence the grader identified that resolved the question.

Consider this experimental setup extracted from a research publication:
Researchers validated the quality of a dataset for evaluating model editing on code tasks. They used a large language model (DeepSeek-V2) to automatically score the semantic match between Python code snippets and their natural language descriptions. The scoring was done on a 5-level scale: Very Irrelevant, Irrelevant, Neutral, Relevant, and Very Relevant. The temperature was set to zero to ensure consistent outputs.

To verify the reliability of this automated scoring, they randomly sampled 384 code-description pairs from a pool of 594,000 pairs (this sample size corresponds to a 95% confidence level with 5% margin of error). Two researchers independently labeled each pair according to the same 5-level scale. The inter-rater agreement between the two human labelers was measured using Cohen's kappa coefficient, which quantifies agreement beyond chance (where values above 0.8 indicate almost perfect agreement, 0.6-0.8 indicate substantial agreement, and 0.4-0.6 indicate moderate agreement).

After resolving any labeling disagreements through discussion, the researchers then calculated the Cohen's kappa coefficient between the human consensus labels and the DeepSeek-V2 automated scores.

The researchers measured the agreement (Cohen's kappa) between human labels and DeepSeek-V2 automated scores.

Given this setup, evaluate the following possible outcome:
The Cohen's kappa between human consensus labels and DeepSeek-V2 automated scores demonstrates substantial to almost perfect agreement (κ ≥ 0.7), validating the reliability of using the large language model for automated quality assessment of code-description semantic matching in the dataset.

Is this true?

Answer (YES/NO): YES